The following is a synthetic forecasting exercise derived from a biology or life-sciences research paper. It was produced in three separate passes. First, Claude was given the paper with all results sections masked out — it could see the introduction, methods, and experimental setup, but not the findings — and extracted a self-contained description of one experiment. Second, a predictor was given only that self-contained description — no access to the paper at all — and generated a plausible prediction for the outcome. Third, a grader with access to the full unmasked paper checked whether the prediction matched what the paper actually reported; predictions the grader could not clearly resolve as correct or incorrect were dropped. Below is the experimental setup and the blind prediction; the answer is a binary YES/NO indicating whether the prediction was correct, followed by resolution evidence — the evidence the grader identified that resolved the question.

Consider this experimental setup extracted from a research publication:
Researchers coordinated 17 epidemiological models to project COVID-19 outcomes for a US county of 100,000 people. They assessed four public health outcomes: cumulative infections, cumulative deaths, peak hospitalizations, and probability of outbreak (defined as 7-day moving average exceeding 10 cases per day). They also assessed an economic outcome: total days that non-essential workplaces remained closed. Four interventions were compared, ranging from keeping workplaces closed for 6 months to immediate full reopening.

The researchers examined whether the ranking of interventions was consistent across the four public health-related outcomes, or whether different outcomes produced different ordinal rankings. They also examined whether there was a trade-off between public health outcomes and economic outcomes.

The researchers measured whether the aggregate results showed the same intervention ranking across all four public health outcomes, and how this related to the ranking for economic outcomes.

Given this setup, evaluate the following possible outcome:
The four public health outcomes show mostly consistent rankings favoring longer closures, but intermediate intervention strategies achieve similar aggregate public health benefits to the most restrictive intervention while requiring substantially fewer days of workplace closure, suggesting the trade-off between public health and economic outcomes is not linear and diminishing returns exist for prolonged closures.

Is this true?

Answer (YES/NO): NO